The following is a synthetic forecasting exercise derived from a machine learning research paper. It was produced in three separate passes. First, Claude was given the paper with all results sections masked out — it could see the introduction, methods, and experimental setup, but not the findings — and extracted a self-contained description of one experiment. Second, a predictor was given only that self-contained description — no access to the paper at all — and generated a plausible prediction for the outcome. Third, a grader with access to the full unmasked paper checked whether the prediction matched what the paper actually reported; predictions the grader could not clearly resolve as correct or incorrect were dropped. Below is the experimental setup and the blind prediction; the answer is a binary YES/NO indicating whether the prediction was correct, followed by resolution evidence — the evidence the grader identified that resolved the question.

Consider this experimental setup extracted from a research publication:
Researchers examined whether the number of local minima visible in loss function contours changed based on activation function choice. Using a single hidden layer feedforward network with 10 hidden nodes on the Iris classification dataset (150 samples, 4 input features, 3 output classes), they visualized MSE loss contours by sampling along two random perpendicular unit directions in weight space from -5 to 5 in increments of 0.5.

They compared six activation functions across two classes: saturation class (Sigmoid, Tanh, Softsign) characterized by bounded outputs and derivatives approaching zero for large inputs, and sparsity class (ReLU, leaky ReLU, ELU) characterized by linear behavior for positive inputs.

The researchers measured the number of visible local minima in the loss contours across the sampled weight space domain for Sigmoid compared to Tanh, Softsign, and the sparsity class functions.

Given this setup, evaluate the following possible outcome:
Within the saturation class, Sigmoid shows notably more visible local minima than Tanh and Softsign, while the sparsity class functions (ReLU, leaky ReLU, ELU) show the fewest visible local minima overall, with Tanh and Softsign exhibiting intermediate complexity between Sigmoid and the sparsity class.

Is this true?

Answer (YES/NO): NO